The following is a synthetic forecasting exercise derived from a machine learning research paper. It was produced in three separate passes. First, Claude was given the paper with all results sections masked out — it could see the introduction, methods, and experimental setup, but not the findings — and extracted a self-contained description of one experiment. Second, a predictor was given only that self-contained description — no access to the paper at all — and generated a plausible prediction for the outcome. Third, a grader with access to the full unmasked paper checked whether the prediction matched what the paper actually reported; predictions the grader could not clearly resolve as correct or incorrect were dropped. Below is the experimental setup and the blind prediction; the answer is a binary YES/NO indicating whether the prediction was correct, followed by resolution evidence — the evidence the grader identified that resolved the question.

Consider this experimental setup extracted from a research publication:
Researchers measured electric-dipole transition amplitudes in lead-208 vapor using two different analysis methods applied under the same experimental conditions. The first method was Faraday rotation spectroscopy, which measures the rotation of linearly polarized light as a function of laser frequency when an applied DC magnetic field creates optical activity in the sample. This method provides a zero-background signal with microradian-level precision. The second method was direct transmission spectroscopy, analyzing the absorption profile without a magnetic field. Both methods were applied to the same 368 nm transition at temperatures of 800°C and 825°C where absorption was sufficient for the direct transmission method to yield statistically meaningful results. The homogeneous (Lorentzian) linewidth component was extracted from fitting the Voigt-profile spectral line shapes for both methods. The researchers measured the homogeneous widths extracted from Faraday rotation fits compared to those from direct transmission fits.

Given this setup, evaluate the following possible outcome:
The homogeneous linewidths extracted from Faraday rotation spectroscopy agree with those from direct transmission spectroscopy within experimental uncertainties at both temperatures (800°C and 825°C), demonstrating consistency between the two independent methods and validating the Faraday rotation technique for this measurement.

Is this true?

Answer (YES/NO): YES